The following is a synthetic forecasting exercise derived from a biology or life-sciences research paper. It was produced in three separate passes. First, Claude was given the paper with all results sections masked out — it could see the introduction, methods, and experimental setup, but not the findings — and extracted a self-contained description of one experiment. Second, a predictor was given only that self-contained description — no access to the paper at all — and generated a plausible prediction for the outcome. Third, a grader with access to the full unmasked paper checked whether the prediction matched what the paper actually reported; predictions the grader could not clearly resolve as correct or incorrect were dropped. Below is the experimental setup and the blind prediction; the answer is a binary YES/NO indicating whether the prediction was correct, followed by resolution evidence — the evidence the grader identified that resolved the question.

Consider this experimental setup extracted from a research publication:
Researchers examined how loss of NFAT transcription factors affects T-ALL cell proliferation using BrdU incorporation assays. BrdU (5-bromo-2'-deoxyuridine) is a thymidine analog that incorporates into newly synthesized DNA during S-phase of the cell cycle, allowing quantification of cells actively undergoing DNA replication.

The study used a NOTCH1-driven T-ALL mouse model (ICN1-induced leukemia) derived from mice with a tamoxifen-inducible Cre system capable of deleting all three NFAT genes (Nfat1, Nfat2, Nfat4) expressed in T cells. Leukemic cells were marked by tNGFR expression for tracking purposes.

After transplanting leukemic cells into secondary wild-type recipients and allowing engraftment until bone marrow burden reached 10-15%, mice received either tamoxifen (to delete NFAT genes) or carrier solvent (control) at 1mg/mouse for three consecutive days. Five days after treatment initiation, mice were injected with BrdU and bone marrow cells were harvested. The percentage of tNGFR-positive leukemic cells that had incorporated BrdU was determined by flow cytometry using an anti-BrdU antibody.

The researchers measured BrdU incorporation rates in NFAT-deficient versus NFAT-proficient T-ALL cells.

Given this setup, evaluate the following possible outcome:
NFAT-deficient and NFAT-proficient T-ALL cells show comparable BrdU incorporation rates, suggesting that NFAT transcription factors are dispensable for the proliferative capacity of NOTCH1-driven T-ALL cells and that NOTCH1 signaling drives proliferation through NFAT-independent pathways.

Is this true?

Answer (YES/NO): NO